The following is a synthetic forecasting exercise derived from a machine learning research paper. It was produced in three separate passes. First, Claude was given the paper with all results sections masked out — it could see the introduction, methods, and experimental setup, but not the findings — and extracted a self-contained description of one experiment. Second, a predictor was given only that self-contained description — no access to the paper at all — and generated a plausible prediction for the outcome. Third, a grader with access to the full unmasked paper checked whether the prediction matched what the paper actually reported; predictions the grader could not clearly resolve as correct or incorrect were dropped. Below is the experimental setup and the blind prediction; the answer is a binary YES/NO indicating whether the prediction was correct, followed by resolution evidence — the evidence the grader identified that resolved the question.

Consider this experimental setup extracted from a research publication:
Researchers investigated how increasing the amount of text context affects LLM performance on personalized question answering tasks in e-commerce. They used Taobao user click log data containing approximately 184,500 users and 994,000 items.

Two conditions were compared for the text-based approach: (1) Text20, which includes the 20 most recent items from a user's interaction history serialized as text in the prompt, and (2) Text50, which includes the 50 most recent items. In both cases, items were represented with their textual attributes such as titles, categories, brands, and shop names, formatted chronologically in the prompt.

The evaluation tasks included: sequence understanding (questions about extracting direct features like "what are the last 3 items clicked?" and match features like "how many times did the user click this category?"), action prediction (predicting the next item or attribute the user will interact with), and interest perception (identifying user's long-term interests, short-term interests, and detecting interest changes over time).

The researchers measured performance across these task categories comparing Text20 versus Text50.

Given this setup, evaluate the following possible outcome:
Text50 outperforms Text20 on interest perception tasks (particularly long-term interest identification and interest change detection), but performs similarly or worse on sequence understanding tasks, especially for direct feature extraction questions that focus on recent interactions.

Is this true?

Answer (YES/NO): NO